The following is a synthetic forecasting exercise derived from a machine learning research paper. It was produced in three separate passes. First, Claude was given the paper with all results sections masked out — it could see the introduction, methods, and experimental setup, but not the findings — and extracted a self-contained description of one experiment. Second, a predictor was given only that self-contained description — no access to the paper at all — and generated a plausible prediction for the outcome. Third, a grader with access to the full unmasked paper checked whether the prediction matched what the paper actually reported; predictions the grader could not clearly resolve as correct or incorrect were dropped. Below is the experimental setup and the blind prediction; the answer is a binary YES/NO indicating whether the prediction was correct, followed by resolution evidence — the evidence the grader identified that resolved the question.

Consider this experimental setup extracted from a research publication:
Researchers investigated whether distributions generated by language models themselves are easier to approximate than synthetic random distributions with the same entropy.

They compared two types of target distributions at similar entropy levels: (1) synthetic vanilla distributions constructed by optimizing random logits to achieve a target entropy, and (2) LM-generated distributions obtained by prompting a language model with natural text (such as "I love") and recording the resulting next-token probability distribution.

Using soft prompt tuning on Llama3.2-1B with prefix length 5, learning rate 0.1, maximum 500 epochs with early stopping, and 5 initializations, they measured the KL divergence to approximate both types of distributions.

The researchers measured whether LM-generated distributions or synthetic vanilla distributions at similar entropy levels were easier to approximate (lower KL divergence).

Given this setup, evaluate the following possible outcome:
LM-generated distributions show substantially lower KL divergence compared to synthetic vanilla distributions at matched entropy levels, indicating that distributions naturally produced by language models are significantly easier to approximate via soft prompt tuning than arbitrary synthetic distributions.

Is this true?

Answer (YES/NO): YES